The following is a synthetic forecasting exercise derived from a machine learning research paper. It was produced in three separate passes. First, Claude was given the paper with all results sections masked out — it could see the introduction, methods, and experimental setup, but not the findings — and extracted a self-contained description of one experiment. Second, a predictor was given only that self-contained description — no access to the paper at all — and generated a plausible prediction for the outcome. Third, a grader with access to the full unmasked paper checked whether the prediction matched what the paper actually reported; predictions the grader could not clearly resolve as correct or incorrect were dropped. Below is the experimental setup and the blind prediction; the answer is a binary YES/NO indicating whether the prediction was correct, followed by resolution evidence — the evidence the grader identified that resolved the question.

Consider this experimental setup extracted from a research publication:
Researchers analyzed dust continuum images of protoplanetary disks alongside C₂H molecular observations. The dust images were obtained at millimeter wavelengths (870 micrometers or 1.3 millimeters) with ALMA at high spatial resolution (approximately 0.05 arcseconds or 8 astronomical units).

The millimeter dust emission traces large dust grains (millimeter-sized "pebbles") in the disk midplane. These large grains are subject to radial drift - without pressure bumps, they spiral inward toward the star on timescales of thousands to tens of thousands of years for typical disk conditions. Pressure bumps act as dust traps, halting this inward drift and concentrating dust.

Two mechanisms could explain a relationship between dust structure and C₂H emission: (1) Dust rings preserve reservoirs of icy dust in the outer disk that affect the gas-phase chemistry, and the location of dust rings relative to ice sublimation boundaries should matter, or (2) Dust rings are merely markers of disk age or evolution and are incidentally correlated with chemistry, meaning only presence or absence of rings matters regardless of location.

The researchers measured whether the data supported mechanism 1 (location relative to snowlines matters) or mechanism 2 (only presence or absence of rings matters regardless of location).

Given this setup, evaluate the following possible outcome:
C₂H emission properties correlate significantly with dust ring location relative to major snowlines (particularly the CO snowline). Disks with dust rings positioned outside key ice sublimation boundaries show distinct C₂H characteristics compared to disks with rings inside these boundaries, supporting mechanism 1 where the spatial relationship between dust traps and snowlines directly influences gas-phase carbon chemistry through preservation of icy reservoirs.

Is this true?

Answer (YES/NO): YES